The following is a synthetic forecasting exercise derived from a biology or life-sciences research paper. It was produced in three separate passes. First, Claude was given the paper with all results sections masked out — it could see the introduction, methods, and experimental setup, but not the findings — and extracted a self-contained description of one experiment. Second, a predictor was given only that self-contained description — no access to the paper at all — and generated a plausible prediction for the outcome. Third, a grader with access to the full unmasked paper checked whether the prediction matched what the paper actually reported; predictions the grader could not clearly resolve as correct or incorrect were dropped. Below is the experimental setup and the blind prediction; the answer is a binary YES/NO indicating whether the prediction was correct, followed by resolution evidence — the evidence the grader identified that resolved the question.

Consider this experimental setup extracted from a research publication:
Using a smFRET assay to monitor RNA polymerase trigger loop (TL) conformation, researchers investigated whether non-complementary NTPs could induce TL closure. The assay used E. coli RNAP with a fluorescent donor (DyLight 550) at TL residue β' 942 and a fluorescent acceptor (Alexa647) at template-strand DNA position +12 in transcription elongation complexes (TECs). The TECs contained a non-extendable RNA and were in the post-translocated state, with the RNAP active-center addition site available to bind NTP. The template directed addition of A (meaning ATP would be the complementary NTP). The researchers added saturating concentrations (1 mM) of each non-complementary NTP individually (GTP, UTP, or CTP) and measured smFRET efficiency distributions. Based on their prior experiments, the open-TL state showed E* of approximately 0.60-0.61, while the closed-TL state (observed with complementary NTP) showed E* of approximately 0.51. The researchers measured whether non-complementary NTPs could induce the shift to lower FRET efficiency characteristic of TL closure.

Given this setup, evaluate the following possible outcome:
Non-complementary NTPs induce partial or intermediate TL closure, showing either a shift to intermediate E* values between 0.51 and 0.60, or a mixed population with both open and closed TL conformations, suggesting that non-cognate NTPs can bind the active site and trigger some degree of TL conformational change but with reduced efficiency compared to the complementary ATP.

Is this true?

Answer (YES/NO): NO